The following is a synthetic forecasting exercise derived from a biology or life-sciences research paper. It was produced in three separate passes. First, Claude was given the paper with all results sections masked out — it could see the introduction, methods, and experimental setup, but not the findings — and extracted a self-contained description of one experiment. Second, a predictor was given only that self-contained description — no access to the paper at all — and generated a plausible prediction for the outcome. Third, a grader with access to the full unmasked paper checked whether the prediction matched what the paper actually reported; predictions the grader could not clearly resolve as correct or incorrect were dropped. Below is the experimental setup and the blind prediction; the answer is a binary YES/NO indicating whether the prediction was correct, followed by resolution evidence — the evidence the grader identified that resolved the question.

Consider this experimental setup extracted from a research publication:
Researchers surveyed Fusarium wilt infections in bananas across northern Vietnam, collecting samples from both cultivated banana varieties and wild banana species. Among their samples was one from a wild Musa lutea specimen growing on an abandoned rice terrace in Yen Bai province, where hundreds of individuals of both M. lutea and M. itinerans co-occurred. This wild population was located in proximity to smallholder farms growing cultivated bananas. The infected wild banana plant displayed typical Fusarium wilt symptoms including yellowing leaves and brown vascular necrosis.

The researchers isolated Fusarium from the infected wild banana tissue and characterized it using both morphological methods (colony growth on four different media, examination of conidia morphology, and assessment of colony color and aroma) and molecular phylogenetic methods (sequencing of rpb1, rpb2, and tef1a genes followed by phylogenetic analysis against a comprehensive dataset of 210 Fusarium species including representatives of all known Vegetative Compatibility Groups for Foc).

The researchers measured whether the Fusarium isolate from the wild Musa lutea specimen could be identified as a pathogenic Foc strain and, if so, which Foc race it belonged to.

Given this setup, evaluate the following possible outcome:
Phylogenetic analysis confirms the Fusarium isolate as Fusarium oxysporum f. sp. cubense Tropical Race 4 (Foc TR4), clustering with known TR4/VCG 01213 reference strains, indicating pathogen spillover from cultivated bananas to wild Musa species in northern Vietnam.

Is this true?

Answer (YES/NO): NO